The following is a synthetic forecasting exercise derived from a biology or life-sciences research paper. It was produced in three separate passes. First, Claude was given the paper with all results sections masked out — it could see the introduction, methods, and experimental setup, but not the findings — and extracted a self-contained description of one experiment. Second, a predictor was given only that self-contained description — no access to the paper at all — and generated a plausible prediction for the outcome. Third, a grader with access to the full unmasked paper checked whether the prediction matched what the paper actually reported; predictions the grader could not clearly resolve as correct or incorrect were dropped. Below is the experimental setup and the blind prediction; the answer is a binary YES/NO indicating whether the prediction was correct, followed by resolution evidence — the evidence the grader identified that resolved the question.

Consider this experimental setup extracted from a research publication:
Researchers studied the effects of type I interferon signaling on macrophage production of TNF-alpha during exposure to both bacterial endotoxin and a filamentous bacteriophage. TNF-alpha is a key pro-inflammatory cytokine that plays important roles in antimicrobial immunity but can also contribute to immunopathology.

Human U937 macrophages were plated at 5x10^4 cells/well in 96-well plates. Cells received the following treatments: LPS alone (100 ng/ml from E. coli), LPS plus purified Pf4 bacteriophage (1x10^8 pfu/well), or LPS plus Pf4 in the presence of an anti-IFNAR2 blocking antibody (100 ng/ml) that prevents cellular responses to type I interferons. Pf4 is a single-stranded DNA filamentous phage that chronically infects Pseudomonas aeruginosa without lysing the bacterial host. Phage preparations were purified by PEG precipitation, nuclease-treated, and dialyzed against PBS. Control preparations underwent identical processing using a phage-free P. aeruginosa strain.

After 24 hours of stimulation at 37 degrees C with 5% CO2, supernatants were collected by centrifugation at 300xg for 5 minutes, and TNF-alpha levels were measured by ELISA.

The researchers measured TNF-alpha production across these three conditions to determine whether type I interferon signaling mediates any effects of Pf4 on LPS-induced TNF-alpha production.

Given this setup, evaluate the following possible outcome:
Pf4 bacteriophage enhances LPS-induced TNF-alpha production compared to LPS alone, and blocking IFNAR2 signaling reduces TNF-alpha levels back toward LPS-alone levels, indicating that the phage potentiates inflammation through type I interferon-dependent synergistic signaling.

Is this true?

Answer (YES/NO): NO